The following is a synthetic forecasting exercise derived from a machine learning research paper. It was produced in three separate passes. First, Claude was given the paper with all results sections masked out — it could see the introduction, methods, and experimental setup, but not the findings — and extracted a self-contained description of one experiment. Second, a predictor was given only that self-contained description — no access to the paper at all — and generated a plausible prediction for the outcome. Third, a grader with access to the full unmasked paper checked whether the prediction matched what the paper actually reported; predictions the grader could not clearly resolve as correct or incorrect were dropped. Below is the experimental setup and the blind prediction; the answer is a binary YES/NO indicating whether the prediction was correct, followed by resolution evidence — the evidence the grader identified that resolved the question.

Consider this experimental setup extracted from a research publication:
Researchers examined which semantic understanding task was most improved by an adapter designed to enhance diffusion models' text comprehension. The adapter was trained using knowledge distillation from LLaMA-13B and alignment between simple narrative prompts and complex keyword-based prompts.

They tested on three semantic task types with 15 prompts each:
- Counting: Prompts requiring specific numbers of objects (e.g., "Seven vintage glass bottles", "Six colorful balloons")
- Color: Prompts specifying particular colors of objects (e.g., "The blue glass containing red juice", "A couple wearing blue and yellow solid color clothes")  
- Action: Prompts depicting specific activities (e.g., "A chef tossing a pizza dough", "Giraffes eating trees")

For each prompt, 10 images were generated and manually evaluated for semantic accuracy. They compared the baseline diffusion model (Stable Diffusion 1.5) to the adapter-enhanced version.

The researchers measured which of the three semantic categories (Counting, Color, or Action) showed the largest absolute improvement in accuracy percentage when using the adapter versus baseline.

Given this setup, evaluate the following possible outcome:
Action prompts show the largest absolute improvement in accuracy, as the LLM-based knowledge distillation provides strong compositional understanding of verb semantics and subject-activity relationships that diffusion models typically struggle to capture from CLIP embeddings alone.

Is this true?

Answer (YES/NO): NO